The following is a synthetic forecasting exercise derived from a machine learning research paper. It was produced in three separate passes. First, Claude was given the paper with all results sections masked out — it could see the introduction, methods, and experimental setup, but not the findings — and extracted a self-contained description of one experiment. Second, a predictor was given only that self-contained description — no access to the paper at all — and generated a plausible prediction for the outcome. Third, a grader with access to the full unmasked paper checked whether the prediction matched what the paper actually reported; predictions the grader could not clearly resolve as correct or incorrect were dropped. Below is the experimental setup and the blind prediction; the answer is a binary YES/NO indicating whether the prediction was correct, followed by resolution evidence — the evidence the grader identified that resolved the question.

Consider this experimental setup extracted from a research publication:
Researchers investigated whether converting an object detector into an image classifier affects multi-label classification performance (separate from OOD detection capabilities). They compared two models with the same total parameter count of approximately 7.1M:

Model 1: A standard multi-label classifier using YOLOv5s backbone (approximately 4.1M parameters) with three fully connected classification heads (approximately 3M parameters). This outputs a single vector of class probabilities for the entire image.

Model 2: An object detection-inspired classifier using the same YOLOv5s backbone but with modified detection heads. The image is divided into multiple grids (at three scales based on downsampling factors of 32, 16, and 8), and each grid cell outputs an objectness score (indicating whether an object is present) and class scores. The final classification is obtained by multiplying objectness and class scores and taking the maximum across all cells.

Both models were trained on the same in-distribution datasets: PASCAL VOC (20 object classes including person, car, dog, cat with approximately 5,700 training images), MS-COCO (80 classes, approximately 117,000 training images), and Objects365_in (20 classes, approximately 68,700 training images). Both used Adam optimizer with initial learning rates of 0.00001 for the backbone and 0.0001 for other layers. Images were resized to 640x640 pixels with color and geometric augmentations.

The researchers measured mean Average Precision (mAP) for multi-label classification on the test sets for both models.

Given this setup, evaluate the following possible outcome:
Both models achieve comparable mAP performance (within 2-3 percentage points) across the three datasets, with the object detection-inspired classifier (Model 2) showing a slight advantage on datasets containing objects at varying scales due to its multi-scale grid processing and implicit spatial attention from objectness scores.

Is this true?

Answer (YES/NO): NO